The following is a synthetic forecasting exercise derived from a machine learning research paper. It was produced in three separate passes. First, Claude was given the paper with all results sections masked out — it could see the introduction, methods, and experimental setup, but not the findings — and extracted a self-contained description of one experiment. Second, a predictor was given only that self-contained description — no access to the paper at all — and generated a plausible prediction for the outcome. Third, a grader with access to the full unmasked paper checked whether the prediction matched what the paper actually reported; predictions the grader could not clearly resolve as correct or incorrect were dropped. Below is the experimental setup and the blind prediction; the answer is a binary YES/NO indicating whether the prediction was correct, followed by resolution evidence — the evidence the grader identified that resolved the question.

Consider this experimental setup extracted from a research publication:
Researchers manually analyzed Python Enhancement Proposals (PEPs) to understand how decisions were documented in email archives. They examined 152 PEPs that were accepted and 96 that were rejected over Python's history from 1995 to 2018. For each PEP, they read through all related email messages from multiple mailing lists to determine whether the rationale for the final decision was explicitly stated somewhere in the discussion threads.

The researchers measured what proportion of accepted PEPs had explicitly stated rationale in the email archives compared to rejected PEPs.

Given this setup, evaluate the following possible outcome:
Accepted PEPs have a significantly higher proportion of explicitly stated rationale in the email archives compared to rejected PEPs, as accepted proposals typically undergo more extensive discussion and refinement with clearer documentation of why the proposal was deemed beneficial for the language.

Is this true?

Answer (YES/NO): NO